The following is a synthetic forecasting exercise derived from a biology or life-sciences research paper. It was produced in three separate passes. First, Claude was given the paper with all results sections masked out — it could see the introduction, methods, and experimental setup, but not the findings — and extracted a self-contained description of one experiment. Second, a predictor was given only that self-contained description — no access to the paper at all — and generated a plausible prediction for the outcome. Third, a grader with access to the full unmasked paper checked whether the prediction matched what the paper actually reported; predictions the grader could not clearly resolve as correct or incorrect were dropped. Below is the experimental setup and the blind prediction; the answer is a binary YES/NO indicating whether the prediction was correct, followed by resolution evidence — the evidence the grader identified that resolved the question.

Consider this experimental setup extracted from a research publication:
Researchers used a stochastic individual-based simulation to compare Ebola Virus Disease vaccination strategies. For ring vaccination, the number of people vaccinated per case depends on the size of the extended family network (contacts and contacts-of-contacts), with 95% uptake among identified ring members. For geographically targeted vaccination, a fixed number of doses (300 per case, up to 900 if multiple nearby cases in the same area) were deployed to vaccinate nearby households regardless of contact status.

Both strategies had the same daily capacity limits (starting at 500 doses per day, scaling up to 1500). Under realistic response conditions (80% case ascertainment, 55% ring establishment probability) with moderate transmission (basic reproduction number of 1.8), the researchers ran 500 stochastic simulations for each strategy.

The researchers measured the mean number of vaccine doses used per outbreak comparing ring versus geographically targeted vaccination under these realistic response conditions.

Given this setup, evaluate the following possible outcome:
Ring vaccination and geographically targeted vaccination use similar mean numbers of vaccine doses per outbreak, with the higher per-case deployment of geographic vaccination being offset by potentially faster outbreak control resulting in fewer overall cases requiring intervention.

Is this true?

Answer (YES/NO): NO